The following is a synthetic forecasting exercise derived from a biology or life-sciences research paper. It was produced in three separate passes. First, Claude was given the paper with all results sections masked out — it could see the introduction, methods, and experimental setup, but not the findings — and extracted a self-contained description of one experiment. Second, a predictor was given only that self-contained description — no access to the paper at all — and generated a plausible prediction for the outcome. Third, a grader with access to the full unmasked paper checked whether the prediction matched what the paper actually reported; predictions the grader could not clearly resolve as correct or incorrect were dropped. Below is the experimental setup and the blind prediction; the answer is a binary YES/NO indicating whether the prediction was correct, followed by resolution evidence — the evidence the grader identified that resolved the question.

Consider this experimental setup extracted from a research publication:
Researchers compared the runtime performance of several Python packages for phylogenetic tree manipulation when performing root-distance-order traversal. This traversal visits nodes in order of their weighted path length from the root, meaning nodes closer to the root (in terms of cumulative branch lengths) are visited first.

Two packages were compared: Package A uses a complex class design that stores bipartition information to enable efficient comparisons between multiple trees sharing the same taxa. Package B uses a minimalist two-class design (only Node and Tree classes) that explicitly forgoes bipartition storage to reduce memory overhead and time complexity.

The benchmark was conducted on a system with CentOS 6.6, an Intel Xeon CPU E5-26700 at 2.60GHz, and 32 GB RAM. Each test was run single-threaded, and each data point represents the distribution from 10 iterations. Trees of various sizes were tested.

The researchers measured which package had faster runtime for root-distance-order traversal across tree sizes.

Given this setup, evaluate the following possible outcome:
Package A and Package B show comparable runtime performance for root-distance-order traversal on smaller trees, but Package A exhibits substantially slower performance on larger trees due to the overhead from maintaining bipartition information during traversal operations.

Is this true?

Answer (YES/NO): NO